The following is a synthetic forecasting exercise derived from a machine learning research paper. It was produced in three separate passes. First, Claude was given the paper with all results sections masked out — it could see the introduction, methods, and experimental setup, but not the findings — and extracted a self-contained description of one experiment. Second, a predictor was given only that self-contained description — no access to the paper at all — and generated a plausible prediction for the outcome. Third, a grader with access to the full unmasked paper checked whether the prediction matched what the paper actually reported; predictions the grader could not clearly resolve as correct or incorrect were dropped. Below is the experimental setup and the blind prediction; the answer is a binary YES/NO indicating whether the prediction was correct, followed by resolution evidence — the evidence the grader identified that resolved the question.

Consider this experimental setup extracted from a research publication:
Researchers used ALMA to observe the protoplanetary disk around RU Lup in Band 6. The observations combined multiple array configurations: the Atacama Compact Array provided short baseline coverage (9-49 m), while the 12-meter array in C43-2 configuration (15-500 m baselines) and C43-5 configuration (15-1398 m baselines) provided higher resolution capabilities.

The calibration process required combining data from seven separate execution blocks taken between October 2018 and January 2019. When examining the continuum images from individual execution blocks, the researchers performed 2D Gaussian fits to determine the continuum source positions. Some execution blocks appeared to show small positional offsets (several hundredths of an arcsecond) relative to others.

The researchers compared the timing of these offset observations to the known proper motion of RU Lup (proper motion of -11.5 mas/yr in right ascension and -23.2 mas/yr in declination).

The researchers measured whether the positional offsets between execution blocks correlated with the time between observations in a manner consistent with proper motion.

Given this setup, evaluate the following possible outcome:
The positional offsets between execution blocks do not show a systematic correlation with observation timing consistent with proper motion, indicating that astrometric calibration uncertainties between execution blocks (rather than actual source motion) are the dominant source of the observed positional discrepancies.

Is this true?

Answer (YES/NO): YES